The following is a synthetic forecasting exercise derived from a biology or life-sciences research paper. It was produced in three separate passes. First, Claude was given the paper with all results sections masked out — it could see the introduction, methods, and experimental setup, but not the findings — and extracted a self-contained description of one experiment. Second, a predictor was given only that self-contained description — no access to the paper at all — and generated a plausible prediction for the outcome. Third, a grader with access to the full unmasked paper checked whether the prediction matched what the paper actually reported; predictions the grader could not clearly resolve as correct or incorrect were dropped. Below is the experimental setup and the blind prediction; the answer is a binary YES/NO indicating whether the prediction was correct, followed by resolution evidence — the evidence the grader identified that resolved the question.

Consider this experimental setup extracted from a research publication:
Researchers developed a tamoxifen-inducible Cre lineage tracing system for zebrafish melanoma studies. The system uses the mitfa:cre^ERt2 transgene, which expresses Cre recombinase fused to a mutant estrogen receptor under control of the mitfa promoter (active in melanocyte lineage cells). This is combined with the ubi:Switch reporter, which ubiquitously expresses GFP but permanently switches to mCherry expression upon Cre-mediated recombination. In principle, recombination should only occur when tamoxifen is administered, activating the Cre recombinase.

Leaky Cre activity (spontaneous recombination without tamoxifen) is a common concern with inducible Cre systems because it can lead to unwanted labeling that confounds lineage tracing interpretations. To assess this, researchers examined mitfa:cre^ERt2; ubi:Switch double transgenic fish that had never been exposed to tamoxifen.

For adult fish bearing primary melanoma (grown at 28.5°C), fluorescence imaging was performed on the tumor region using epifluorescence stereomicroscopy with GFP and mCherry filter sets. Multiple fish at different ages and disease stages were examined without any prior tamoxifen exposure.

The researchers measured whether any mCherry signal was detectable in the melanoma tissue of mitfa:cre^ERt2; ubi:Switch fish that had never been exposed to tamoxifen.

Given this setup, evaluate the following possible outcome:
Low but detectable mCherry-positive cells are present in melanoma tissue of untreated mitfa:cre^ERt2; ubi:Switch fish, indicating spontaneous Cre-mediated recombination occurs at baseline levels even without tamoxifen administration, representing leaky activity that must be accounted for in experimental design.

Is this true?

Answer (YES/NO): NO